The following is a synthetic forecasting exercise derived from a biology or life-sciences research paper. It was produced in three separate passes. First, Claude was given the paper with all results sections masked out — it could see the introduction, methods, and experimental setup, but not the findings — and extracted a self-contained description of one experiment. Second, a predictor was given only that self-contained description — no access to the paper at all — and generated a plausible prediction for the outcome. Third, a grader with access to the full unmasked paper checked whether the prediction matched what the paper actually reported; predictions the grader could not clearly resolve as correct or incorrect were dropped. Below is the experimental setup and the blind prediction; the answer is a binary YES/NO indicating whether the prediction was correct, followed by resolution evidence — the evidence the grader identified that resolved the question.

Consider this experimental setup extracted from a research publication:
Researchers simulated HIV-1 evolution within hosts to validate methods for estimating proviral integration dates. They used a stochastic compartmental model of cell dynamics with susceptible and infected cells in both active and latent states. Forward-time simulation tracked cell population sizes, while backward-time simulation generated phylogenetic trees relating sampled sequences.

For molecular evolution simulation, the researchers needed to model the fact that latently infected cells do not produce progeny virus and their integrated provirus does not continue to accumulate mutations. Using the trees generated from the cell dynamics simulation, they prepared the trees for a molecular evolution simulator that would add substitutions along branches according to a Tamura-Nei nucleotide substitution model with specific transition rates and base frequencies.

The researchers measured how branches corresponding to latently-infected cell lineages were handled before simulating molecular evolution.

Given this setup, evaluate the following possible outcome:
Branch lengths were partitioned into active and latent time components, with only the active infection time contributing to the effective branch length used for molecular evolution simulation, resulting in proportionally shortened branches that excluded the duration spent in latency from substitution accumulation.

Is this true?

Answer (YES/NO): NO